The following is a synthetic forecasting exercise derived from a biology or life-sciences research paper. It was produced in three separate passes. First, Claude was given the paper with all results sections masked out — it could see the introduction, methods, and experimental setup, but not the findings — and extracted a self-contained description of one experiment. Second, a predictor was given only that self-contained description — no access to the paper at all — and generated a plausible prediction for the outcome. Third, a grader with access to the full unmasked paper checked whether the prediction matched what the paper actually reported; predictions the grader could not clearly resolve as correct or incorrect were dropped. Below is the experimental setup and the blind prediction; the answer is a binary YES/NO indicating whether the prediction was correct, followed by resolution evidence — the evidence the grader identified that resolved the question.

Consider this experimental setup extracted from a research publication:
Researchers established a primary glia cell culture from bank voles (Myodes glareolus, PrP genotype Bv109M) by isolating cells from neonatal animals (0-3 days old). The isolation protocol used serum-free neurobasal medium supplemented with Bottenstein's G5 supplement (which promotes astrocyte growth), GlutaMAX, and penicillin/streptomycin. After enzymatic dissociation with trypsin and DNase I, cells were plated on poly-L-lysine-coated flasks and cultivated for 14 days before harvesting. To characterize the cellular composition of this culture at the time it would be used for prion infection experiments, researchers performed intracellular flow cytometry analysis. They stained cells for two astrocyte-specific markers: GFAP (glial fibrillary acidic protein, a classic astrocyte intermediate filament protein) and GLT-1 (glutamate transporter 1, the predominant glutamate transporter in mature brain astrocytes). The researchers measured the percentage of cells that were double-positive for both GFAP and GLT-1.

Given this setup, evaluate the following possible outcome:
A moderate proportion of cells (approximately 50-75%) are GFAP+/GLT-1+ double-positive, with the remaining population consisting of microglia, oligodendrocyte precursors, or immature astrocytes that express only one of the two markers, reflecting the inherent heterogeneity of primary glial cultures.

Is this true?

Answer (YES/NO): NO